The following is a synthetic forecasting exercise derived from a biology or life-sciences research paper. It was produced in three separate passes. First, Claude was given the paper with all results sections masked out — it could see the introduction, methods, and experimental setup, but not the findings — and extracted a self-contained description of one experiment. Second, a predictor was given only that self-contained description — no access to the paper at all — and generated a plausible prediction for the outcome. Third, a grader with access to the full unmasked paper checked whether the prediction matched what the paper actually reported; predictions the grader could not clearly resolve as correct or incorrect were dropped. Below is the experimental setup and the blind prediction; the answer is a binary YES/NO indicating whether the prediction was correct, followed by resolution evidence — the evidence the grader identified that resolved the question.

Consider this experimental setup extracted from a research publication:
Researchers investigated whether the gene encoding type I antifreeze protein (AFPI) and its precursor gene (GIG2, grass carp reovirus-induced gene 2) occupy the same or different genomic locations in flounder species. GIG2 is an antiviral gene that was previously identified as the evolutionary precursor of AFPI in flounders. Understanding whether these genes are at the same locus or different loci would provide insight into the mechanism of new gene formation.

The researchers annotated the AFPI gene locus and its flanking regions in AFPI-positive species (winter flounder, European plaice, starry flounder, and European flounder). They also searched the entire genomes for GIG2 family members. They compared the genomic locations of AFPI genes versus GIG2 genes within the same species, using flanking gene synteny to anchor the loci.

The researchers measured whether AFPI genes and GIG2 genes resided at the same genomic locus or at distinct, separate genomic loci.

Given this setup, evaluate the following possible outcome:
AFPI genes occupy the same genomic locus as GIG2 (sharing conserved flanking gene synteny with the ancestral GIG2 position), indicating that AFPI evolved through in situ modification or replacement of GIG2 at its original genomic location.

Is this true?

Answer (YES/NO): NO